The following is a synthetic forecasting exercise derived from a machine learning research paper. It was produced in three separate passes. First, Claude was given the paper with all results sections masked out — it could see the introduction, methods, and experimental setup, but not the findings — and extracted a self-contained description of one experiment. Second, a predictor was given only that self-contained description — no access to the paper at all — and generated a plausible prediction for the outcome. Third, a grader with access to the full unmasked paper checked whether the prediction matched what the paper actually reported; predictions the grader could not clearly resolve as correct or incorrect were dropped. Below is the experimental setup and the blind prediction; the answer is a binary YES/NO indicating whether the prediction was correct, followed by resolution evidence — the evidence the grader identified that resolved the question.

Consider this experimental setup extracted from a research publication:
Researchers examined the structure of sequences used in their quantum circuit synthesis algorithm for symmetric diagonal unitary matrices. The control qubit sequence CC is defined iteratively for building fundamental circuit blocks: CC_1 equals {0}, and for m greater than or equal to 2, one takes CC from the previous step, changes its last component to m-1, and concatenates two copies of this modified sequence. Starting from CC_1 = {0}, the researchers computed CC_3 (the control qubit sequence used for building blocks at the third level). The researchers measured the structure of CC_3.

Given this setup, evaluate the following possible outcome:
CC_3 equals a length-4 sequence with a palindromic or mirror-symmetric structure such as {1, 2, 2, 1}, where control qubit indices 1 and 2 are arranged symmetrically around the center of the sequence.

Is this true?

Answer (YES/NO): NO